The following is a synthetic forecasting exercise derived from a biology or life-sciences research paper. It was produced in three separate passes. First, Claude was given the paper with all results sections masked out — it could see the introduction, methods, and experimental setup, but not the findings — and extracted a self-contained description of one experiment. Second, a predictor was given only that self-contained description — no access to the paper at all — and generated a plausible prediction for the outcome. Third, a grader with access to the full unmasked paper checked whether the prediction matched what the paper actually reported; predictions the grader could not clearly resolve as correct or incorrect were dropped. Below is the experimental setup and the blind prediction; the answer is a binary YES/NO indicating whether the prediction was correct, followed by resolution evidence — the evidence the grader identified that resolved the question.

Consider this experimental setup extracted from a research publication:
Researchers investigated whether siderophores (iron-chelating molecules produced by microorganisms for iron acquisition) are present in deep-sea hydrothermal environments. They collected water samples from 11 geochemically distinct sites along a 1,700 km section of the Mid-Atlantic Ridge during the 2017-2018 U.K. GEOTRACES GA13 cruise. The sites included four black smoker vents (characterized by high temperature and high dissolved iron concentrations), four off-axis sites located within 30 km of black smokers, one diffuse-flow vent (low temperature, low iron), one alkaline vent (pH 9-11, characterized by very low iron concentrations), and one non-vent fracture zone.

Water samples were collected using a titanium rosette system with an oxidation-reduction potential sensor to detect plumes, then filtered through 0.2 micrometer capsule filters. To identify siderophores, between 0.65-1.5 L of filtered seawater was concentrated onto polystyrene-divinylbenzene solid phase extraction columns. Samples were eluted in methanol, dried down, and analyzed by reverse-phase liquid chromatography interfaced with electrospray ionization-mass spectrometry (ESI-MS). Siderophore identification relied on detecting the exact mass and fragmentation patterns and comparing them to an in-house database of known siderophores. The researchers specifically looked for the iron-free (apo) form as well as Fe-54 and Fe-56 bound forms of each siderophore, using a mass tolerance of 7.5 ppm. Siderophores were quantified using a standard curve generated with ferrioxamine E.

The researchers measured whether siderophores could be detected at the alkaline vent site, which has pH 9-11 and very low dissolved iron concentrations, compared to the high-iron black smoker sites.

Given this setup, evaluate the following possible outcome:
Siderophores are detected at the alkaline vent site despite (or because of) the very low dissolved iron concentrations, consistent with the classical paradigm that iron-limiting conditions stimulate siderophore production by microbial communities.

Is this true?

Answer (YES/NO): YES